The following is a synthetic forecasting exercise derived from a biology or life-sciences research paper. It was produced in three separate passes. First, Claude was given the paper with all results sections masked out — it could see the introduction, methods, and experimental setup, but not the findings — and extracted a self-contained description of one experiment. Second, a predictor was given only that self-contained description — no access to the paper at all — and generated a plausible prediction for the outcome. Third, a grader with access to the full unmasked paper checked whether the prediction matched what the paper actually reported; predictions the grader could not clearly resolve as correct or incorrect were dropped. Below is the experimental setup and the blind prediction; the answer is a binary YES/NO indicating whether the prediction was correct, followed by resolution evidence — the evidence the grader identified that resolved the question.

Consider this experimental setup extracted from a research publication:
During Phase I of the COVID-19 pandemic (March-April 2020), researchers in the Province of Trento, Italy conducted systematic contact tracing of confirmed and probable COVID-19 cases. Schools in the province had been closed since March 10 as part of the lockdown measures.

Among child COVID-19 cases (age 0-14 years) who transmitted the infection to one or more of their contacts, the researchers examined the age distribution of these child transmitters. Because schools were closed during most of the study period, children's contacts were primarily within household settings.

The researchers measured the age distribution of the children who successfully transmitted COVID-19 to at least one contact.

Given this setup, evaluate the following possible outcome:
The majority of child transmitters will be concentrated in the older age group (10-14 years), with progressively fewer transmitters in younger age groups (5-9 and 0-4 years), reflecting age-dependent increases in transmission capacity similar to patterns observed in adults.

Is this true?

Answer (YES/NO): NO